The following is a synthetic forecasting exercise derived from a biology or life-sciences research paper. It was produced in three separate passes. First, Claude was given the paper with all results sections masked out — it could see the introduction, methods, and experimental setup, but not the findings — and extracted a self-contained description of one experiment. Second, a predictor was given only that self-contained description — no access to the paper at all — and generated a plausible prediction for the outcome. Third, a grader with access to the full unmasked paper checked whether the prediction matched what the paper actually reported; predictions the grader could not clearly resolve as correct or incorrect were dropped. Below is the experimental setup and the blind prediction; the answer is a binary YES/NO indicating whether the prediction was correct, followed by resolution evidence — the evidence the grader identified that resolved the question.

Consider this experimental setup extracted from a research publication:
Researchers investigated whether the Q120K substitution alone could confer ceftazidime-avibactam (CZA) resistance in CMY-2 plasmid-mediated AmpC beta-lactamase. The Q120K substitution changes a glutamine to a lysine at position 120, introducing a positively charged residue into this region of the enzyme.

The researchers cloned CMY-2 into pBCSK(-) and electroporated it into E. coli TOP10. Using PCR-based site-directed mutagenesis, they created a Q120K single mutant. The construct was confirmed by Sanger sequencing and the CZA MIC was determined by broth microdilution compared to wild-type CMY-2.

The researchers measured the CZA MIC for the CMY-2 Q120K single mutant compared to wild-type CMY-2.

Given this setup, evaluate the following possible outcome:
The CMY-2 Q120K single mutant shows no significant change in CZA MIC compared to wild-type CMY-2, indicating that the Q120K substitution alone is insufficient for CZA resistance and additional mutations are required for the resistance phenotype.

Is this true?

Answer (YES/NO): YES